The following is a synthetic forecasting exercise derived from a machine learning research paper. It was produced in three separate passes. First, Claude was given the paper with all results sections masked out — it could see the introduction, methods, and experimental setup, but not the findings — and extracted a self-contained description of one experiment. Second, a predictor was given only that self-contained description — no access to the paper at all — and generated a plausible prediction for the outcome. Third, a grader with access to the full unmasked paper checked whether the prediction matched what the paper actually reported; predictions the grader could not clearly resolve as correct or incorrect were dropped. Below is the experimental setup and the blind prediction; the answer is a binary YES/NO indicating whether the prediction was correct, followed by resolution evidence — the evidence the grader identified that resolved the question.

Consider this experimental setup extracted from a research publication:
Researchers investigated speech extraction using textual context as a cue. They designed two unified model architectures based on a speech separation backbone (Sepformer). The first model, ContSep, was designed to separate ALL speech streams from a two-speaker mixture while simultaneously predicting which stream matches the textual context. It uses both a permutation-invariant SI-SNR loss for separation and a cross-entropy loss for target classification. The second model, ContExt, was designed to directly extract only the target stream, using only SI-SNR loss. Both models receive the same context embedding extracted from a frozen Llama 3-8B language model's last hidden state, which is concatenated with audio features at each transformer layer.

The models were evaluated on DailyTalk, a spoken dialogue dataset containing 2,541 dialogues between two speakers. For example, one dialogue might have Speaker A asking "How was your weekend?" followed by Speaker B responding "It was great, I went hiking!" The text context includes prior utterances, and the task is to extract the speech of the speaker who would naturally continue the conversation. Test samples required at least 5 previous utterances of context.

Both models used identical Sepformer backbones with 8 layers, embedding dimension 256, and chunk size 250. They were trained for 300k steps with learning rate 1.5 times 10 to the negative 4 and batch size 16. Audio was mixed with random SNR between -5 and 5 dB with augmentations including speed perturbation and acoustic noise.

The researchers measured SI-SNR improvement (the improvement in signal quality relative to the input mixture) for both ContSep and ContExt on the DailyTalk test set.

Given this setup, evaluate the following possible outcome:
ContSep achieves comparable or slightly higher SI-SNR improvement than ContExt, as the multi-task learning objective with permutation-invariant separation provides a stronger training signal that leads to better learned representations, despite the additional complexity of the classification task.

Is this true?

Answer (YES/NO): NO